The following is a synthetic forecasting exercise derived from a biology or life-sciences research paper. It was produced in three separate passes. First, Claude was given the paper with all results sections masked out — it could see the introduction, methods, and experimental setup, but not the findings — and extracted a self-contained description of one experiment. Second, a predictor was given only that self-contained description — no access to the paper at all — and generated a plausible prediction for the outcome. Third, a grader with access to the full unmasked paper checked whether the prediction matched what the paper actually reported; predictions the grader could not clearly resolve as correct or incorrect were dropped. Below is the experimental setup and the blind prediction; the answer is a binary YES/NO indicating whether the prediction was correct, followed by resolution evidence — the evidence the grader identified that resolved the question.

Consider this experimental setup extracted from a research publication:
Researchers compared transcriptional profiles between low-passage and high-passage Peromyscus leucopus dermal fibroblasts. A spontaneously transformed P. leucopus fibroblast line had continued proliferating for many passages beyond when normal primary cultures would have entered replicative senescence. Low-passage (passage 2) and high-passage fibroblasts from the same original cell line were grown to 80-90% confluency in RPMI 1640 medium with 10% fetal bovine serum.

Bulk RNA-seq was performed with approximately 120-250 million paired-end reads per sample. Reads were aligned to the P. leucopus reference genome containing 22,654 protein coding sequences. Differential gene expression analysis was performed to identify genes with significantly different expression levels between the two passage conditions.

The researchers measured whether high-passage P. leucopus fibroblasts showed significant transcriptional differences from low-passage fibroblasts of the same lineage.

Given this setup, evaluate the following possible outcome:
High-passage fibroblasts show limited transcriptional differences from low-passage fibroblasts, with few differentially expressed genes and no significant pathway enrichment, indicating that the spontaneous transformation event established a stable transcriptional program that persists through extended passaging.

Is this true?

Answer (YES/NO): NO